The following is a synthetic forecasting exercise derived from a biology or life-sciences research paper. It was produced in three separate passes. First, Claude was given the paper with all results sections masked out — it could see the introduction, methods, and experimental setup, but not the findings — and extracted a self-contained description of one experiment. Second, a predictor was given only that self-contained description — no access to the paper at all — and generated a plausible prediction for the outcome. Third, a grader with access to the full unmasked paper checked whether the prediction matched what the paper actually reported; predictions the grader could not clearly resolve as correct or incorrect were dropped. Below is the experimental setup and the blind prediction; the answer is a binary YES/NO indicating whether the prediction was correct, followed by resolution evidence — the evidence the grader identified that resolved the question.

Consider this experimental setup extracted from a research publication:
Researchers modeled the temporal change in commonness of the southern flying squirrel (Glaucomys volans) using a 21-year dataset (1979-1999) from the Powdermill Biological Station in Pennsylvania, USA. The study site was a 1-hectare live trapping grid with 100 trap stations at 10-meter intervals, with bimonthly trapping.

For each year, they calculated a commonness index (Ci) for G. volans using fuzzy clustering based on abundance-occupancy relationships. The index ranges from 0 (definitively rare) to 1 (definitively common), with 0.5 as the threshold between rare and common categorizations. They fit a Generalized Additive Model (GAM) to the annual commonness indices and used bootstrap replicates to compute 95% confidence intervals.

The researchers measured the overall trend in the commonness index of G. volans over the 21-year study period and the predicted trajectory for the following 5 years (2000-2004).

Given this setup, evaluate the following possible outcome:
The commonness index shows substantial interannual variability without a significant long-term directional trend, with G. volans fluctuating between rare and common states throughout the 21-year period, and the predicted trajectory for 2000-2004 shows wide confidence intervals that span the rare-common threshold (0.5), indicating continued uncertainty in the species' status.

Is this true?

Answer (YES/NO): NO